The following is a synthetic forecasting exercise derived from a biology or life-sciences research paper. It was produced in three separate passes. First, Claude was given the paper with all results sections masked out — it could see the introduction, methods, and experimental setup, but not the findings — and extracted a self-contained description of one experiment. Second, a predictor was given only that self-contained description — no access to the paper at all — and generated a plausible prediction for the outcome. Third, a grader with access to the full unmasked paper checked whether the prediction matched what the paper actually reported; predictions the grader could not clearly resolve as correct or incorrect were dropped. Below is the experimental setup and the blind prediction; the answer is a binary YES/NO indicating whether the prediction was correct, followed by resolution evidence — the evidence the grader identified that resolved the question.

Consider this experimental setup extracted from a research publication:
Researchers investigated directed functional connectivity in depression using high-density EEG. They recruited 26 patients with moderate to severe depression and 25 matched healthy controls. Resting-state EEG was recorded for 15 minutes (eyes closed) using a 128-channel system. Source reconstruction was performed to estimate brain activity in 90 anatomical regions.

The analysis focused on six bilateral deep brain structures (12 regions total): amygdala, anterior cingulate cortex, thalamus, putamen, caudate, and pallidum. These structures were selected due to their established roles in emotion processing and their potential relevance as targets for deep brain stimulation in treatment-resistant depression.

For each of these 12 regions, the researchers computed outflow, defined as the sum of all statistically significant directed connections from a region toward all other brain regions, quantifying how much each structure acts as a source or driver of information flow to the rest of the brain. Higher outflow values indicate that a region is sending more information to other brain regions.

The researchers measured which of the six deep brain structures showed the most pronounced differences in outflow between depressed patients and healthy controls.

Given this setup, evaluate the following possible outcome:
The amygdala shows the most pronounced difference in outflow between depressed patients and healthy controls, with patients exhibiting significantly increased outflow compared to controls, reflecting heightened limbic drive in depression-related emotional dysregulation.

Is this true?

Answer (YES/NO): YES